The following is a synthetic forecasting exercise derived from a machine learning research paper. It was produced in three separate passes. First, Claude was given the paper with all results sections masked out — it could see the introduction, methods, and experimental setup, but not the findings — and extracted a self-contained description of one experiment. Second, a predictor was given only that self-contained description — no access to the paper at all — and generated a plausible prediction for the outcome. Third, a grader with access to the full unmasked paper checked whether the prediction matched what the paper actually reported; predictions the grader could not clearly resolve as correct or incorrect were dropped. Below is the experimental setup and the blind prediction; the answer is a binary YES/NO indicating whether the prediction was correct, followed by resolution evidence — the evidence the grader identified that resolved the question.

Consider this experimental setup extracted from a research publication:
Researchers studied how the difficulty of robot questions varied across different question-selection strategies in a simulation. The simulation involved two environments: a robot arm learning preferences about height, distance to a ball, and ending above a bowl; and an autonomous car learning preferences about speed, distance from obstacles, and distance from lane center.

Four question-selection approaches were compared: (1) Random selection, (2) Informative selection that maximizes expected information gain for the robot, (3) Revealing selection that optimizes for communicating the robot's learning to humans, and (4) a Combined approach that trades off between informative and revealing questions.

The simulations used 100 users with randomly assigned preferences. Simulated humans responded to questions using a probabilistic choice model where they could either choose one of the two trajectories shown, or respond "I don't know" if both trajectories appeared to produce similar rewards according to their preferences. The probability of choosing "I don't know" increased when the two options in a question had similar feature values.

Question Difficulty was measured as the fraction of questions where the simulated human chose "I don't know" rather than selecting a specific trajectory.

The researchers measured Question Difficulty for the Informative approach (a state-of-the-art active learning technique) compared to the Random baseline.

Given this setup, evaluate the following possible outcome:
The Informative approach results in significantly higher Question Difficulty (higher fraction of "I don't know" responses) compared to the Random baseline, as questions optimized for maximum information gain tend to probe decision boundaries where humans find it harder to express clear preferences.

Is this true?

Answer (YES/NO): YES